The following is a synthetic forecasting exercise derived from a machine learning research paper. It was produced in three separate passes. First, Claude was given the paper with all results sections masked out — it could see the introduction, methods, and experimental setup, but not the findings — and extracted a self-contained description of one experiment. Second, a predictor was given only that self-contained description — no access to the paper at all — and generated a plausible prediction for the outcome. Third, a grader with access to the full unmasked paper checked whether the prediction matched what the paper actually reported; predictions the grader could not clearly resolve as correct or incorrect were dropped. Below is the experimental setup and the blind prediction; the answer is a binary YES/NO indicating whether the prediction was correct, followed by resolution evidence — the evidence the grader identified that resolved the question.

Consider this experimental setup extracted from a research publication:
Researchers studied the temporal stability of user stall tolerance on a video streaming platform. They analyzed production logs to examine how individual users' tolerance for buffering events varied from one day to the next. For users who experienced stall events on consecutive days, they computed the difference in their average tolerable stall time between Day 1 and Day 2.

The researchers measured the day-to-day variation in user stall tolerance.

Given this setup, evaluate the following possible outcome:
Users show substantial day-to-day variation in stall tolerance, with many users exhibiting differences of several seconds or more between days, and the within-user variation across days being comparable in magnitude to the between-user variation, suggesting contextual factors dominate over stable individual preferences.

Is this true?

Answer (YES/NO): NO